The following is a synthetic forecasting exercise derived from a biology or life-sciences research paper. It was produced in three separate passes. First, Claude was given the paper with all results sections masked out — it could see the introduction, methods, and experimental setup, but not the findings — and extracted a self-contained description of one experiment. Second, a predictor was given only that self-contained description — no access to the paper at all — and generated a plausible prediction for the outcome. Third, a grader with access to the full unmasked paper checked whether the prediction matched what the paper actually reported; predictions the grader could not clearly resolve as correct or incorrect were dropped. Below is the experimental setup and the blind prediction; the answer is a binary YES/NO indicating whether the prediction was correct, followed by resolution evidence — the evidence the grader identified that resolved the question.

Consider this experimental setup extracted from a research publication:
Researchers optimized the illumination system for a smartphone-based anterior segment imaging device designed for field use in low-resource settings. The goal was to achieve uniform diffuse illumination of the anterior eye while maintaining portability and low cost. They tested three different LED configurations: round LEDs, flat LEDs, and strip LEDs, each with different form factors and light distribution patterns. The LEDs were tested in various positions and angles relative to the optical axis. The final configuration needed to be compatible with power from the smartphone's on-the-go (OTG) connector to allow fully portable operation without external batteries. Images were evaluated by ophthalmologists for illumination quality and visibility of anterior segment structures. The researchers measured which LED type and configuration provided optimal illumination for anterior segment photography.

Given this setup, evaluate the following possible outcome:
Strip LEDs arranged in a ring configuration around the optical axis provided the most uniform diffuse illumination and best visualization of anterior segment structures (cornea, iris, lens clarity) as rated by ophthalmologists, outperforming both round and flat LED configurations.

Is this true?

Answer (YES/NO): NO